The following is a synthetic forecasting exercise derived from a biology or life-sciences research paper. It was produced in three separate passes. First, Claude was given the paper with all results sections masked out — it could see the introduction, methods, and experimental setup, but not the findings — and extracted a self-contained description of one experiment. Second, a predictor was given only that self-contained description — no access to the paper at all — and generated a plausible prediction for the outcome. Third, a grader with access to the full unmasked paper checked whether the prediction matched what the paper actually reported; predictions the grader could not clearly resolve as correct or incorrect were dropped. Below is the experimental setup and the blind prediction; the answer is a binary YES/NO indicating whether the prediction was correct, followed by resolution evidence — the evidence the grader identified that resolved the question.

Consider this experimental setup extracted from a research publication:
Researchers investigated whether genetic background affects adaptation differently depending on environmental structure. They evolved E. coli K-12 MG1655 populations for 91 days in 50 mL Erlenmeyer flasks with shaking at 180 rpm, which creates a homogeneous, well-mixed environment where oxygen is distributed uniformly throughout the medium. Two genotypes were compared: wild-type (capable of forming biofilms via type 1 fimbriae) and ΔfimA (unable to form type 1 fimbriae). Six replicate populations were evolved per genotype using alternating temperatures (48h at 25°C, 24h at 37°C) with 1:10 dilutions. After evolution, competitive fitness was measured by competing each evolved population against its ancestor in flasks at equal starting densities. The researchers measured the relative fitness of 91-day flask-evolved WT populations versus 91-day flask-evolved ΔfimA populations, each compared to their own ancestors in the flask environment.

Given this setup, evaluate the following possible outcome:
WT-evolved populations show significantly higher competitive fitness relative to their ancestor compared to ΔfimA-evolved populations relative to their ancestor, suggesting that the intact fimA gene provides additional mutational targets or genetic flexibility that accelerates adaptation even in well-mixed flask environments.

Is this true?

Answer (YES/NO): NO